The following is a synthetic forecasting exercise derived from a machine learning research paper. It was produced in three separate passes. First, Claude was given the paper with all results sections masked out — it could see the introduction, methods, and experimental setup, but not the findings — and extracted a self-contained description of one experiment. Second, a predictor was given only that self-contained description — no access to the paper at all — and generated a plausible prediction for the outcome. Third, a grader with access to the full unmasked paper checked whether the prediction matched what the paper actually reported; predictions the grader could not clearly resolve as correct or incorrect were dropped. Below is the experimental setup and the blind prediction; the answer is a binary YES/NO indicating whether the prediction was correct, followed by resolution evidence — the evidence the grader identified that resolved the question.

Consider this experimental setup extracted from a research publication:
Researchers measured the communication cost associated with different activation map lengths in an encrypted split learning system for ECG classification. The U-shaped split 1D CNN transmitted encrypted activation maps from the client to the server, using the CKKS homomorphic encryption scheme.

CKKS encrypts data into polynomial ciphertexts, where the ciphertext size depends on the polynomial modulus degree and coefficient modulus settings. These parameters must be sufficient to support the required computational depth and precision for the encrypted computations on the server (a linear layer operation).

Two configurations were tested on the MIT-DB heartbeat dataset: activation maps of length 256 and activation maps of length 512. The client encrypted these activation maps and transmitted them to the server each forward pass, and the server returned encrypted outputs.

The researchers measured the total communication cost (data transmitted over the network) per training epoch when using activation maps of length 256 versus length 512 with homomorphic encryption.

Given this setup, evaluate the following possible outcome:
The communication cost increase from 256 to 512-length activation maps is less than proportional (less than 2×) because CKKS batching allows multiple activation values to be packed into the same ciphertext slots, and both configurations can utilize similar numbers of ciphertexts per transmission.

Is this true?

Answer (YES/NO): NO